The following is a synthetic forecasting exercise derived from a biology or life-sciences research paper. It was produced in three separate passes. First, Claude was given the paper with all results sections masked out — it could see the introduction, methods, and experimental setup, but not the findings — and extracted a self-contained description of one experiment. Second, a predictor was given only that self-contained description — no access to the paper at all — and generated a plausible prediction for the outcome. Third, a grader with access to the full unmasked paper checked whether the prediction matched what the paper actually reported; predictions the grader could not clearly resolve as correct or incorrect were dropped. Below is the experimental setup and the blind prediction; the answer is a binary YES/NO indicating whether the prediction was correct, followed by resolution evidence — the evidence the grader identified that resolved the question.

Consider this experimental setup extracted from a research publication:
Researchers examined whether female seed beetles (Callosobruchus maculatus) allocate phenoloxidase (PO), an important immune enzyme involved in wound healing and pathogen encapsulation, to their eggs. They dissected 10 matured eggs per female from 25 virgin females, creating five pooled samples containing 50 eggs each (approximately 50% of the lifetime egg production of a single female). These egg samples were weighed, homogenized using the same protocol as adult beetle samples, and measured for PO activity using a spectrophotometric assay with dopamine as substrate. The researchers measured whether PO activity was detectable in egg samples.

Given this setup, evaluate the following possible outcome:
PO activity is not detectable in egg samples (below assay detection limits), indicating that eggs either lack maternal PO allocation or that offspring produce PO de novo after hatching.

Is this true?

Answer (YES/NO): YES